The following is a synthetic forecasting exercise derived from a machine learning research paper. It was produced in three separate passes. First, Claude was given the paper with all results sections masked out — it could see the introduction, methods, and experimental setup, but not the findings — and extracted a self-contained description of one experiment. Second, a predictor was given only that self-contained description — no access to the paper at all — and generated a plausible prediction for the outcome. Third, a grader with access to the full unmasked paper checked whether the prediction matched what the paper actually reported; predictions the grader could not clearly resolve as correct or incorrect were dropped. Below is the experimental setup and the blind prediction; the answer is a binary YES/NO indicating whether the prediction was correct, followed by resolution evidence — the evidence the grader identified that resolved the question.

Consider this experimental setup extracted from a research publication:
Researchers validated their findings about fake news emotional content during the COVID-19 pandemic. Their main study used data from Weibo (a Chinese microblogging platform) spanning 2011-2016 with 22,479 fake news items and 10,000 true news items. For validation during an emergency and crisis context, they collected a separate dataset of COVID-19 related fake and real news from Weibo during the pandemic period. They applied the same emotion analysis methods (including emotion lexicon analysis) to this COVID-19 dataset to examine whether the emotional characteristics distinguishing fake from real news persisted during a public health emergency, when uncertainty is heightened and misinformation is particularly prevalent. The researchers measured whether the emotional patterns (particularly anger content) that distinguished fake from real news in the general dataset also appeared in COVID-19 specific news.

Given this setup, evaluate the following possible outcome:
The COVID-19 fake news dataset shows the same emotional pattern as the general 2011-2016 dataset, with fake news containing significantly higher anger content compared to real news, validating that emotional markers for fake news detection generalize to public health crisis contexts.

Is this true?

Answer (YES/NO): YES